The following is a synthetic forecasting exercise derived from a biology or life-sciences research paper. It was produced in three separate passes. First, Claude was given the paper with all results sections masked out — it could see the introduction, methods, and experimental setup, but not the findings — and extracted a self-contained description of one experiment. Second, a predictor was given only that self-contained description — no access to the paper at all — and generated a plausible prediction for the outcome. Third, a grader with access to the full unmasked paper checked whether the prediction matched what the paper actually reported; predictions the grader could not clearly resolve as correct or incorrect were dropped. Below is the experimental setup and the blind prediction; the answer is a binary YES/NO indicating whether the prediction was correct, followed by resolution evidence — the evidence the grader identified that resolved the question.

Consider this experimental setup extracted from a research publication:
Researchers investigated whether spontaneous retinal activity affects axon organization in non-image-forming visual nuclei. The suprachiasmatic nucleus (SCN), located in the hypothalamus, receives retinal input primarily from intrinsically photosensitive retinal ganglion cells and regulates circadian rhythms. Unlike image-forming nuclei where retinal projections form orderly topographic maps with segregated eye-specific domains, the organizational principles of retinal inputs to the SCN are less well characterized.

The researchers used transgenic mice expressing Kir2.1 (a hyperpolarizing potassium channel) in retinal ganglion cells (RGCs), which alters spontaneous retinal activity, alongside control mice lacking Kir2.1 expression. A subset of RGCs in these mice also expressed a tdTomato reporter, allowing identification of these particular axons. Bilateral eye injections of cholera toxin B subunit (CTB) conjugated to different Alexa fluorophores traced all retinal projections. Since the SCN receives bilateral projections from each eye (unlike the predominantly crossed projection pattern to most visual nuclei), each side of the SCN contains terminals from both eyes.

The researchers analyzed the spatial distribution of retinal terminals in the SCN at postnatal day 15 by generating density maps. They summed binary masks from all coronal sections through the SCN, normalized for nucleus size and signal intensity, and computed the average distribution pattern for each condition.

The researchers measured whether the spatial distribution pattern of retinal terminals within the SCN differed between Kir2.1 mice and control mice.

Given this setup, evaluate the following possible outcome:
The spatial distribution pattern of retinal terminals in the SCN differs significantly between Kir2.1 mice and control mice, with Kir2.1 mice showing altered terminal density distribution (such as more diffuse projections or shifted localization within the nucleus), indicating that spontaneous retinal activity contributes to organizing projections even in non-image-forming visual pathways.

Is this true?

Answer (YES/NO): YES